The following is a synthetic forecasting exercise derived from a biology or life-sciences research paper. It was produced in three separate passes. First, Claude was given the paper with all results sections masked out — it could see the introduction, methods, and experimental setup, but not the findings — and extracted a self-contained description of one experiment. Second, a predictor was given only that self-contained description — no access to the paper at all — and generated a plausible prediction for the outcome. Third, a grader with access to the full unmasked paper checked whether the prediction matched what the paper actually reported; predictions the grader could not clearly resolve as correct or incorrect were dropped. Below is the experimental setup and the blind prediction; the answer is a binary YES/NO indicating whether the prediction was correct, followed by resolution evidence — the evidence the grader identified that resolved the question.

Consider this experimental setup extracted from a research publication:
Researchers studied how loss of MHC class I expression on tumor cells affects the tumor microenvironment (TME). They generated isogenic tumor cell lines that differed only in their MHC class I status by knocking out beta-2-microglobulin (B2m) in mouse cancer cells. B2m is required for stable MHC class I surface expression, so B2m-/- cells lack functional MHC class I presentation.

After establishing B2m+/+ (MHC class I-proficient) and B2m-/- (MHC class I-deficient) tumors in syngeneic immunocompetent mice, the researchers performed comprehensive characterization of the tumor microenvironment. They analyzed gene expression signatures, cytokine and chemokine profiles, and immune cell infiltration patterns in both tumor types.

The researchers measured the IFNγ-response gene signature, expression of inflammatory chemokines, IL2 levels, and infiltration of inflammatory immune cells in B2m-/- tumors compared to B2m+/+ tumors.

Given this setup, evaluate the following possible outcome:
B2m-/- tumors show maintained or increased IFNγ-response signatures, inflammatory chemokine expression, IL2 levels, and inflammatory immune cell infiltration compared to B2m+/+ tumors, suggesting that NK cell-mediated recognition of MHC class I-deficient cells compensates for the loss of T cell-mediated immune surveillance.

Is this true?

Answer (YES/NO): NO